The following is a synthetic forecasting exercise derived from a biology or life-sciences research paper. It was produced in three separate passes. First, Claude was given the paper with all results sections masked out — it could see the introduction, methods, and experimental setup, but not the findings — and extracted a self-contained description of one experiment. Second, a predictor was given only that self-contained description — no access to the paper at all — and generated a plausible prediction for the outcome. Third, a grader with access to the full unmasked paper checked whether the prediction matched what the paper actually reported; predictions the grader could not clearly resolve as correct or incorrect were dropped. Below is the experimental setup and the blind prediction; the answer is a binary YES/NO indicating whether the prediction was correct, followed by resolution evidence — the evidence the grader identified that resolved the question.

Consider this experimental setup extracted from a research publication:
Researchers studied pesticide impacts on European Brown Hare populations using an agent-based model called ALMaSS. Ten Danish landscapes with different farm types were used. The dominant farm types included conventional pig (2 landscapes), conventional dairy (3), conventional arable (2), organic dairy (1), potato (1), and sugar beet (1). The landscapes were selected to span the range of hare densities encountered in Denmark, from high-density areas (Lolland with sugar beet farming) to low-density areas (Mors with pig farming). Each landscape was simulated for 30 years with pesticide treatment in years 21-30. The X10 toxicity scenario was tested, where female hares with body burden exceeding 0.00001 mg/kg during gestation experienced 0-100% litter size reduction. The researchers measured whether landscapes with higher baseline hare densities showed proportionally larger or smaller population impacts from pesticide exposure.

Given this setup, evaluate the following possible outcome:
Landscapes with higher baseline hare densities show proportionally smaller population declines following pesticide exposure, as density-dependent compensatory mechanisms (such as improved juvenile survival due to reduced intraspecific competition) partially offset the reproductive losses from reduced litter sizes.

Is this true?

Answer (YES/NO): NO